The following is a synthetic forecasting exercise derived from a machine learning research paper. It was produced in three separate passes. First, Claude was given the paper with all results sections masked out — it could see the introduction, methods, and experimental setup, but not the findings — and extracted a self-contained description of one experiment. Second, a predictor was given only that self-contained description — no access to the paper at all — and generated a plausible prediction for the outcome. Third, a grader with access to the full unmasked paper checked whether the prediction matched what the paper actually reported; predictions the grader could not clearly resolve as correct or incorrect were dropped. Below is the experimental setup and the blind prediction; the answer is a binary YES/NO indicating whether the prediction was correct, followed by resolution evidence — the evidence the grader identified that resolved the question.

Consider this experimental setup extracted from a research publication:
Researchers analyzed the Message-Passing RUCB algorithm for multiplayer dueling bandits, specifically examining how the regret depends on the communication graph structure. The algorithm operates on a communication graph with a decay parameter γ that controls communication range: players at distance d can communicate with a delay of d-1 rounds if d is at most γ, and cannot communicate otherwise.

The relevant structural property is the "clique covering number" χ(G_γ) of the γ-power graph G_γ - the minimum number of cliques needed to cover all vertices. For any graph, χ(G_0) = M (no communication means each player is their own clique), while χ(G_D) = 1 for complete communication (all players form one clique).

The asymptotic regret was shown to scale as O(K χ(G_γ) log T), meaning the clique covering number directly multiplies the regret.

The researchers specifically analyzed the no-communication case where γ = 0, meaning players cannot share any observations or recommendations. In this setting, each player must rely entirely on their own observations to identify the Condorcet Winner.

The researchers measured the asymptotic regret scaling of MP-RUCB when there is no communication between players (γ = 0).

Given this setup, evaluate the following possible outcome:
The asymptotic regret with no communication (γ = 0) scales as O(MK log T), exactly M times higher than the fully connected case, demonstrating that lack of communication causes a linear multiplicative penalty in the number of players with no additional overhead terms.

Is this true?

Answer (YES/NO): YES